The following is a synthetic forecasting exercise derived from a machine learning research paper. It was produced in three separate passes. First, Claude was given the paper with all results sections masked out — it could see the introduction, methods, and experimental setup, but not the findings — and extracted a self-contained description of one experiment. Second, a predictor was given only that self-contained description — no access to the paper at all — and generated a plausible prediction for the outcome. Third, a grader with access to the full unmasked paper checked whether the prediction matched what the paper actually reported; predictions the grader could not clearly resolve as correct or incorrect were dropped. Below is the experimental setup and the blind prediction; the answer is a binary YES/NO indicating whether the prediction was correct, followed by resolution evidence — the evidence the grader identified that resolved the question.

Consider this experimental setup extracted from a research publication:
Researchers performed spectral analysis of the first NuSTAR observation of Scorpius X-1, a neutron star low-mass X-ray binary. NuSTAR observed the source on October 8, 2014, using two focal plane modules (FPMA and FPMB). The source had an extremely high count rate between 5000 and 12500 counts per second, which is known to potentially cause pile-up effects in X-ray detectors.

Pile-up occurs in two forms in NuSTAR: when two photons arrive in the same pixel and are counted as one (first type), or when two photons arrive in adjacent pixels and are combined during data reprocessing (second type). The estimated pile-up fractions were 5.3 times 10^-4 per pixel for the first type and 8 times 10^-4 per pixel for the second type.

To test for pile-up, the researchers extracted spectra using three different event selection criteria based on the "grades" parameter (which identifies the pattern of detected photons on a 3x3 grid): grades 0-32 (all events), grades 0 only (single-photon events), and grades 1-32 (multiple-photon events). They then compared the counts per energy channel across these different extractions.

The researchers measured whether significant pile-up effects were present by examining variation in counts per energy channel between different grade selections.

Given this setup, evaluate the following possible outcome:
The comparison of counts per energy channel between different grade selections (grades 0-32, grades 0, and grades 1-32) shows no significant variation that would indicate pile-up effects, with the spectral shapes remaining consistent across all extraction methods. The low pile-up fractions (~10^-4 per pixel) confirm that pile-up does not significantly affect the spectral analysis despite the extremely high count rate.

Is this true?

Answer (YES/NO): YES